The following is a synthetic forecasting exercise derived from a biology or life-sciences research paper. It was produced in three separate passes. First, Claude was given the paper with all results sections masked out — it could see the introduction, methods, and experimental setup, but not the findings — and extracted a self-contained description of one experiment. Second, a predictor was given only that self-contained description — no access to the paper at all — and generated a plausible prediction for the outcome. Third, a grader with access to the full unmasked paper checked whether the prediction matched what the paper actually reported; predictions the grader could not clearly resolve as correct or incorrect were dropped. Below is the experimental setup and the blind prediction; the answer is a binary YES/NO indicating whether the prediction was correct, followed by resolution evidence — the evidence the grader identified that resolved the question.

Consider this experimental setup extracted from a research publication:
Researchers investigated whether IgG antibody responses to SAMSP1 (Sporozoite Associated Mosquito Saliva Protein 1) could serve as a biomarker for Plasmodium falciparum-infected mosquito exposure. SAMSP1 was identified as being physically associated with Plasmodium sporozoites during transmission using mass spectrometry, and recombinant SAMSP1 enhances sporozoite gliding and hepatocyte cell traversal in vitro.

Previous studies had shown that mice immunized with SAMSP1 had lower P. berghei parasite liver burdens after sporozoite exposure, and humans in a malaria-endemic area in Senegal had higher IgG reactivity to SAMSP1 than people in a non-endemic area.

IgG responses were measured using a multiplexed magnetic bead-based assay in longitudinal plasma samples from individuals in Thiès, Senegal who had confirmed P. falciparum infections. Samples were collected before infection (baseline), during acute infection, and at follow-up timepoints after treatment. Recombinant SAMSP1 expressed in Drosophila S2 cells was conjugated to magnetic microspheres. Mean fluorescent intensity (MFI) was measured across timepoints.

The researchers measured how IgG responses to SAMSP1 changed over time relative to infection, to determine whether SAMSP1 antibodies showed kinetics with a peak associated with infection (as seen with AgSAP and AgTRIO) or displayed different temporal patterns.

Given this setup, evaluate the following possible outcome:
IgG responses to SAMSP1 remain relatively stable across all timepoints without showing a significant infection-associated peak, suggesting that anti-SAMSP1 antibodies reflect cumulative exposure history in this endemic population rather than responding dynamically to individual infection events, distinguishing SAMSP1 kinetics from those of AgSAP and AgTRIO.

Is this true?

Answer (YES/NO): NO